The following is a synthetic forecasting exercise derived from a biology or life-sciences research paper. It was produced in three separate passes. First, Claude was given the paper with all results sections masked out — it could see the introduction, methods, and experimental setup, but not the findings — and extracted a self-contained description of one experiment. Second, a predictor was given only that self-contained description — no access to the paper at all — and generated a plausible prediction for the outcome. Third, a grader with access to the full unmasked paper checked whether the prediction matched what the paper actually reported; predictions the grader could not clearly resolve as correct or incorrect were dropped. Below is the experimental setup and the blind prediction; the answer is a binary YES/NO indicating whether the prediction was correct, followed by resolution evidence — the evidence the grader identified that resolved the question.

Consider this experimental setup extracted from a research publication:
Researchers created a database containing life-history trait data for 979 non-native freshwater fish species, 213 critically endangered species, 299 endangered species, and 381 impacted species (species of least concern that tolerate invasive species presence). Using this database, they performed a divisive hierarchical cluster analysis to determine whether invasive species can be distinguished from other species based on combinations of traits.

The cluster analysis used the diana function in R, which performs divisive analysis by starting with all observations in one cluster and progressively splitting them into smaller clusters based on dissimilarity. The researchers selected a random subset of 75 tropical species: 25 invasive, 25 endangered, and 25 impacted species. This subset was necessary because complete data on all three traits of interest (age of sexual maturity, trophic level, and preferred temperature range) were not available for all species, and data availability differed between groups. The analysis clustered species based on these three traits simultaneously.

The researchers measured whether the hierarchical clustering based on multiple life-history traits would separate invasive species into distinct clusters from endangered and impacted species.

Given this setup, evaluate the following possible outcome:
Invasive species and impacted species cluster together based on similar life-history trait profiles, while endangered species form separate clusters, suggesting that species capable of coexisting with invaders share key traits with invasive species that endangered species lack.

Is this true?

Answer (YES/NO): NO